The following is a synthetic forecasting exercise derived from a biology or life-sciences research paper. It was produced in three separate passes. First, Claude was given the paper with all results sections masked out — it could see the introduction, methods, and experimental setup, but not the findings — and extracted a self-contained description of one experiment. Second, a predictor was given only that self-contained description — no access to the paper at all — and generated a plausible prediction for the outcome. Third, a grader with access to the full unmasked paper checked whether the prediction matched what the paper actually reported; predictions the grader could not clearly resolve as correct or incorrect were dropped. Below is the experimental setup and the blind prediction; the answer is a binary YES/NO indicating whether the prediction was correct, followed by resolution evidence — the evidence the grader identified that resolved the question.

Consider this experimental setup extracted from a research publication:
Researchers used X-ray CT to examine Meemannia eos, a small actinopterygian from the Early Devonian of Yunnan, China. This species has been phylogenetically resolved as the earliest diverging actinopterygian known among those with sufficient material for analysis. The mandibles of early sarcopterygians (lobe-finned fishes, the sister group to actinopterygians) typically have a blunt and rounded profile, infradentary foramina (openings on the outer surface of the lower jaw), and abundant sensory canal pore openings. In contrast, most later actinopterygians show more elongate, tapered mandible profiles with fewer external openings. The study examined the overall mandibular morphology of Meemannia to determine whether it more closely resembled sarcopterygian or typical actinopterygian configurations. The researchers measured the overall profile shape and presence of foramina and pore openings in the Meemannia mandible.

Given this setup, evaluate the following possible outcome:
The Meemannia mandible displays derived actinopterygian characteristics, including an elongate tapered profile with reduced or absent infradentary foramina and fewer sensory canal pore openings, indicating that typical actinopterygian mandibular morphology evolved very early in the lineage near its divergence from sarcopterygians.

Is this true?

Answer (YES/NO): NO